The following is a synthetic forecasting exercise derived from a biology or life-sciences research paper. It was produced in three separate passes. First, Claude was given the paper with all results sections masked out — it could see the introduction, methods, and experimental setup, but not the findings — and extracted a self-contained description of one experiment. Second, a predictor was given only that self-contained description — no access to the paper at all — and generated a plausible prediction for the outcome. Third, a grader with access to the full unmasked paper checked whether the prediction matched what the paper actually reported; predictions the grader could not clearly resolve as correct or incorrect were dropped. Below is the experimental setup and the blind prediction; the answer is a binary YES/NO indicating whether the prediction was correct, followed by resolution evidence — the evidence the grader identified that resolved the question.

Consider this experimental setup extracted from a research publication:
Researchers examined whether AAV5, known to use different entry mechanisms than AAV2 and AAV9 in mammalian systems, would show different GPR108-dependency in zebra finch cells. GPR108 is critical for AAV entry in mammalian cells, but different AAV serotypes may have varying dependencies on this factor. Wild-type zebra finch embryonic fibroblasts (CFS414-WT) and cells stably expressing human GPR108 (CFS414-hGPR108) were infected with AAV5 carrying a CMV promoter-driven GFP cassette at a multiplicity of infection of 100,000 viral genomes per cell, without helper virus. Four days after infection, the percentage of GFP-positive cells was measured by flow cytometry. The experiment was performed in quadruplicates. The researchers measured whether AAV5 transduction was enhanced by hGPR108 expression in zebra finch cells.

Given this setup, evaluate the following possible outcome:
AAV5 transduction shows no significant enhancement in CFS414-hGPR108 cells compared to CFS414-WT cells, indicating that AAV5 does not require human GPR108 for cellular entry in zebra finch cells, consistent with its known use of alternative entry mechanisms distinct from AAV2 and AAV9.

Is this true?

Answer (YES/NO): NO